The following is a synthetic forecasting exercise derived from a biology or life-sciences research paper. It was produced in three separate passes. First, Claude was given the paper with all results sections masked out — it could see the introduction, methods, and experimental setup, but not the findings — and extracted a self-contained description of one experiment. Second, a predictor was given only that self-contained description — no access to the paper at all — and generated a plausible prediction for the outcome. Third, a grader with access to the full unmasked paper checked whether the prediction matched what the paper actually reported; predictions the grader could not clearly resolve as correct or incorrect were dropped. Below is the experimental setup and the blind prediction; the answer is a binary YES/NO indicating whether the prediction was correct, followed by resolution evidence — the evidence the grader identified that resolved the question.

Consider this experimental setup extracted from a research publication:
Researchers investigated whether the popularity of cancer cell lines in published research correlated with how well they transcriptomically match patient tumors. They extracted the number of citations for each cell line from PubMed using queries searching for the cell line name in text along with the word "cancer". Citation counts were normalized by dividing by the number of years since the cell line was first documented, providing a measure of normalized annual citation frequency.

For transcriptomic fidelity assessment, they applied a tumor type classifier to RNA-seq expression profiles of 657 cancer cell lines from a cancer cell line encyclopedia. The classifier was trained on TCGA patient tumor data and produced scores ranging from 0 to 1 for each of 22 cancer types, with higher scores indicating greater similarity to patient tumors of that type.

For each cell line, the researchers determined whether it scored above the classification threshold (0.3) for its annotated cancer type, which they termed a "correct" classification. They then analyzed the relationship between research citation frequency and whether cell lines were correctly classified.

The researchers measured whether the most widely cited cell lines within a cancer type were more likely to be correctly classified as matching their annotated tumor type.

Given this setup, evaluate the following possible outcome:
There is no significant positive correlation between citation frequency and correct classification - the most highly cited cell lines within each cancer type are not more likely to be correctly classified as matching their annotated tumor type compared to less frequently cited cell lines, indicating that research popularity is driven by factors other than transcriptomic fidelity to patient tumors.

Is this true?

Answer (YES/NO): YES